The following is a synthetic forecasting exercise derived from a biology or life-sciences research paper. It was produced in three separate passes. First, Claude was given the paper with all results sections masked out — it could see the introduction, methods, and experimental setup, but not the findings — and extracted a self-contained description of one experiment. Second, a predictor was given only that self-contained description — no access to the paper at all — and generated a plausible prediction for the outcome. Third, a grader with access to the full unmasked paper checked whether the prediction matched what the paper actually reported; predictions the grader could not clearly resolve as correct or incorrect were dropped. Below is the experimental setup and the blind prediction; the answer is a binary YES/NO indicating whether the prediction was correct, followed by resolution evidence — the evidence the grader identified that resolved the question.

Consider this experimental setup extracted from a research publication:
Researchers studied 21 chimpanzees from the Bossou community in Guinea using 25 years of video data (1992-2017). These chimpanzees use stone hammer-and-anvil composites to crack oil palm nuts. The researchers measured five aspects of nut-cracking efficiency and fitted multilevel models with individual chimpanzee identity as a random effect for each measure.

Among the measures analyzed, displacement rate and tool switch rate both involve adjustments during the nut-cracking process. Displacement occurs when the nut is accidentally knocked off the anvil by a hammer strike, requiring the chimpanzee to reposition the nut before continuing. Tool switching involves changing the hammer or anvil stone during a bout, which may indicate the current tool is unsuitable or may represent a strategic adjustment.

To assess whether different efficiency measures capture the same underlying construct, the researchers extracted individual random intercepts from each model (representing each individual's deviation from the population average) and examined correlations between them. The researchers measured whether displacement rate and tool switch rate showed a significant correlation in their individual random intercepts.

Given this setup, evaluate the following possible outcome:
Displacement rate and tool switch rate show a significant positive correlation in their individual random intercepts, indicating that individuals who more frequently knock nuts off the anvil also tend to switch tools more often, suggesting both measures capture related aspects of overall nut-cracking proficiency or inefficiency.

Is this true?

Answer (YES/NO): NO